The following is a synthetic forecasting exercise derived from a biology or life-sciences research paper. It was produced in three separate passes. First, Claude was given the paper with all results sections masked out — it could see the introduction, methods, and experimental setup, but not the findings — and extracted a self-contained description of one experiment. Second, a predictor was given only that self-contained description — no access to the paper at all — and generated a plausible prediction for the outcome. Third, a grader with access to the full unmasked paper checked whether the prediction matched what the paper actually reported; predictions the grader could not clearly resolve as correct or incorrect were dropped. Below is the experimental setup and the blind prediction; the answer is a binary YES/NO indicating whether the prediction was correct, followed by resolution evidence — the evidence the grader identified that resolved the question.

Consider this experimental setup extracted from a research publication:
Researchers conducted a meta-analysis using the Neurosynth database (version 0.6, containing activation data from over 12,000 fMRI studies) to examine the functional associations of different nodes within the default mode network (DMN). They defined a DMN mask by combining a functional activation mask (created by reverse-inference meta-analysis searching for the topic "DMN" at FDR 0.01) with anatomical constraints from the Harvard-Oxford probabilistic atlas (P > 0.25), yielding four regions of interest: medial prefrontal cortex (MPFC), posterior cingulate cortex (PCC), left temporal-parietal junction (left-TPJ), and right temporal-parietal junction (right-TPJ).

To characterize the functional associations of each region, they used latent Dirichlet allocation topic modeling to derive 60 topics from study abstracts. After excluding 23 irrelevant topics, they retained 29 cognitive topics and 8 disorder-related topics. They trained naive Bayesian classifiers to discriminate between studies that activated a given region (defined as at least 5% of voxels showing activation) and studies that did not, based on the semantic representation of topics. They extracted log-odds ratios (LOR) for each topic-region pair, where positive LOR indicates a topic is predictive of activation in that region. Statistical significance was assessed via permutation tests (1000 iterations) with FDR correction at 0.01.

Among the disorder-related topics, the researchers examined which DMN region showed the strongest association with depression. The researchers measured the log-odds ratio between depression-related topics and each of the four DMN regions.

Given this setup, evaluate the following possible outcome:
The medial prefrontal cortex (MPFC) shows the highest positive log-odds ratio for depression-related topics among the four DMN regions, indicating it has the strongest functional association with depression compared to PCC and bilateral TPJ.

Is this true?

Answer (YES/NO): YES